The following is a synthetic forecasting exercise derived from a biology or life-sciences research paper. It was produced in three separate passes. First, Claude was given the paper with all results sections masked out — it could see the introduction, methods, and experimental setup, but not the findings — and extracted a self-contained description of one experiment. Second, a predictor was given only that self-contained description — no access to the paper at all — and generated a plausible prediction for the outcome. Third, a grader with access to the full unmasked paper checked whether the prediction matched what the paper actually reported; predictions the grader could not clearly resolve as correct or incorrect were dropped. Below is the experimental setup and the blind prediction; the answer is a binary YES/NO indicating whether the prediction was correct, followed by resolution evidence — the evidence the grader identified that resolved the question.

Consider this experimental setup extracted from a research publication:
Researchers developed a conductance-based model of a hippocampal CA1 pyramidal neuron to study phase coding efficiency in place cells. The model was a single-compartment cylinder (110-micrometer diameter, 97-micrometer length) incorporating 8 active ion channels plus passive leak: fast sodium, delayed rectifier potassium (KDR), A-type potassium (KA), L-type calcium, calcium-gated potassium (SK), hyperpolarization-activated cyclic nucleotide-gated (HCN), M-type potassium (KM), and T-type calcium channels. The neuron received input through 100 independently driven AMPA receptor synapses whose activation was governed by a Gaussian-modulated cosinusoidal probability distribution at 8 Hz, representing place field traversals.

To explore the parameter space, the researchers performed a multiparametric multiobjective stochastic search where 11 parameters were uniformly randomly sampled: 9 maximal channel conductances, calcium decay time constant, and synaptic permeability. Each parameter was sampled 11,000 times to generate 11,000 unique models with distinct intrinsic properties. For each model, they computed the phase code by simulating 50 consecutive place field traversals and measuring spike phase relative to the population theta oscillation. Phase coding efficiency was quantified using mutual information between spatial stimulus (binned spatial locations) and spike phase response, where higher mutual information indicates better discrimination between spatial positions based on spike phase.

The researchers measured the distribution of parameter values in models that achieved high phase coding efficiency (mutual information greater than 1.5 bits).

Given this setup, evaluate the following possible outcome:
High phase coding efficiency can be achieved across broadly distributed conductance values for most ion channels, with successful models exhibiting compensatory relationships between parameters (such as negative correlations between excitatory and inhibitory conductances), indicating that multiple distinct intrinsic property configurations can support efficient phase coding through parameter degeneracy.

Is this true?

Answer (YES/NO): NO